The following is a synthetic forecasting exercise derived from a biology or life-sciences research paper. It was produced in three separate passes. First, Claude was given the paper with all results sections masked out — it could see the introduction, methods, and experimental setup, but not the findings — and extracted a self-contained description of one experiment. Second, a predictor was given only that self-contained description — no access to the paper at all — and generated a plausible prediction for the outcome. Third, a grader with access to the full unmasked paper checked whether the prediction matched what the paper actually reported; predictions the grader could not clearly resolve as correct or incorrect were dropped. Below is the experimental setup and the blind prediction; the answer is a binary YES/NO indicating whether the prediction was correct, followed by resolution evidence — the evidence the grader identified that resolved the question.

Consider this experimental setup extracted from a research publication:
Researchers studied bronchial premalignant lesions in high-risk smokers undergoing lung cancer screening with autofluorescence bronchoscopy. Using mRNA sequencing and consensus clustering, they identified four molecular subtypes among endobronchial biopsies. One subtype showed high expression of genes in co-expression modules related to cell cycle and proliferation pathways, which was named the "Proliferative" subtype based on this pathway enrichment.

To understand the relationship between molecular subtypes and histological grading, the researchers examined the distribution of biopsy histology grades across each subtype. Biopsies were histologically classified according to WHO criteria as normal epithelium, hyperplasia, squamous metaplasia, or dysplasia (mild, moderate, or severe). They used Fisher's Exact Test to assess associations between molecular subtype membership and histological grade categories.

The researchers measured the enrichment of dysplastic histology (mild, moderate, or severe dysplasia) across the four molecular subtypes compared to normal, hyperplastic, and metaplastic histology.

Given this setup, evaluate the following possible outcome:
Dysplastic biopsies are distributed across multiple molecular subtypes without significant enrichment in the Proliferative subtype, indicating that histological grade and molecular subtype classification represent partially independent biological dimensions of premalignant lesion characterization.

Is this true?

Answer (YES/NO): NO